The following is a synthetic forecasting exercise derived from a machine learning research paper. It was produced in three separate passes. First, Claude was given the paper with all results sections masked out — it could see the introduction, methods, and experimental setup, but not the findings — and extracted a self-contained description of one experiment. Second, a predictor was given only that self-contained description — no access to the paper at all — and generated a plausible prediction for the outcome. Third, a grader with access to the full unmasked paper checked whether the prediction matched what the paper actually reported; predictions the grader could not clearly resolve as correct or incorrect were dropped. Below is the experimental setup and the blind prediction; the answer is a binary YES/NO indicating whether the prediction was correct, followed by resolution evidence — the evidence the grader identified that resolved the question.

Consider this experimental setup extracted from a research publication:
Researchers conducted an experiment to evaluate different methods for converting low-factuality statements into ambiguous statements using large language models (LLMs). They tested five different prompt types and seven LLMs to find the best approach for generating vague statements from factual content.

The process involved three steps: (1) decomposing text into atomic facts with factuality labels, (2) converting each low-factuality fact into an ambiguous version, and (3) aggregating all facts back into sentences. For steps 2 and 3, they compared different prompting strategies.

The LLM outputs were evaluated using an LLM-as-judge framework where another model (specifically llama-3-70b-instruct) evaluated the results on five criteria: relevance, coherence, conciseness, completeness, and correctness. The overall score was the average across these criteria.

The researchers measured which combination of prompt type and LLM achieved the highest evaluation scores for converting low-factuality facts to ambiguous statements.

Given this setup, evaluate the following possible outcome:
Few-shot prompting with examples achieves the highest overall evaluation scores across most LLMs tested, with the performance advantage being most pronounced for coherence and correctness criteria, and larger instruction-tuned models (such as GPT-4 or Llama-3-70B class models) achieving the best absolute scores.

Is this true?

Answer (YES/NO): NO